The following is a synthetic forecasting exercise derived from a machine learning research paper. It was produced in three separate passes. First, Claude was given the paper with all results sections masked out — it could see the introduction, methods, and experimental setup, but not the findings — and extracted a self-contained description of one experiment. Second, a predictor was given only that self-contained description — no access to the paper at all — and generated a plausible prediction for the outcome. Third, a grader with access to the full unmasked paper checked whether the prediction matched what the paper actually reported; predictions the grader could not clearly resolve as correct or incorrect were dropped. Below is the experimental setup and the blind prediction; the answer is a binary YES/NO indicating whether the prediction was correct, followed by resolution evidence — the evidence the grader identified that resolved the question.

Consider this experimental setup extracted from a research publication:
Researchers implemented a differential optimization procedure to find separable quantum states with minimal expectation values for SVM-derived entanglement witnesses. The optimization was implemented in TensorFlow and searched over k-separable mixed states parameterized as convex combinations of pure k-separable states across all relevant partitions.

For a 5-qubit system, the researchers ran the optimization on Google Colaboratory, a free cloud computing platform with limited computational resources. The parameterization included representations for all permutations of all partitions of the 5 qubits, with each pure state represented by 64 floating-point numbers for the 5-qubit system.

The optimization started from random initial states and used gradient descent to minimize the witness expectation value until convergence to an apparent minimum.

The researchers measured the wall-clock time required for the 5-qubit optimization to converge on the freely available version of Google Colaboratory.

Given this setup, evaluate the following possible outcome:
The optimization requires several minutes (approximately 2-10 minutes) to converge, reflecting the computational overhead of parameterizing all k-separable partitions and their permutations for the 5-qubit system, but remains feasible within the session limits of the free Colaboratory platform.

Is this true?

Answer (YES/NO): NO